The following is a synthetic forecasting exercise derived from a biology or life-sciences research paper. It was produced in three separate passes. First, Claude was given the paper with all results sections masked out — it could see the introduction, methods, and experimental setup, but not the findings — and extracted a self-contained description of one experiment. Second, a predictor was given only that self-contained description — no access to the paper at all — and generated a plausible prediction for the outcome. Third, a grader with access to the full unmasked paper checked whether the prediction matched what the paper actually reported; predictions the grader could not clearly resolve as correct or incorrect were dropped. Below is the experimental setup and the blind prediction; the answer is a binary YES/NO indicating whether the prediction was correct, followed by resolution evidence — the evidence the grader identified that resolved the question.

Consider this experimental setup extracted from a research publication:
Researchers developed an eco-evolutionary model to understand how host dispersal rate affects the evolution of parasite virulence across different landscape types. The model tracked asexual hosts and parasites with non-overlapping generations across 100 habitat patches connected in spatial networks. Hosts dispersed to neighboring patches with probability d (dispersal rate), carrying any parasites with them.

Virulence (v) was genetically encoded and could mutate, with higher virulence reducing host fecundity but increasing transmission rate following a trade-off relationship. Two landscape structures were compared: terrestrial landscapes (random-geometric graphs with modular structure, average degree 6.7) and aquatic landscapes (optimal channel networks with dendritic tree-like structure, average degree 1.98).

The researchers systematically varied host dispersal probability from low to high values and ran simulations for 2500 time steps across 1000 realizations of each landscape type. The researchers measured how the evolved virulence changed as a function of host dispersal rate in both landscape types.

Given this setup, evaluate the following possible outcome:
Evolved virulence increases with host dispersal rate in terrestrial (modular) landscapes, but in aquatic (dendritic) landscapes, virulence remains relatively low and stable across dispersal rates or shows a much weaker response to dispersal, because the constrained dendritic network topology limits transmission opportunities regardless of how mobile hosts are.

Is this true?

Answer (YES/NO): NO